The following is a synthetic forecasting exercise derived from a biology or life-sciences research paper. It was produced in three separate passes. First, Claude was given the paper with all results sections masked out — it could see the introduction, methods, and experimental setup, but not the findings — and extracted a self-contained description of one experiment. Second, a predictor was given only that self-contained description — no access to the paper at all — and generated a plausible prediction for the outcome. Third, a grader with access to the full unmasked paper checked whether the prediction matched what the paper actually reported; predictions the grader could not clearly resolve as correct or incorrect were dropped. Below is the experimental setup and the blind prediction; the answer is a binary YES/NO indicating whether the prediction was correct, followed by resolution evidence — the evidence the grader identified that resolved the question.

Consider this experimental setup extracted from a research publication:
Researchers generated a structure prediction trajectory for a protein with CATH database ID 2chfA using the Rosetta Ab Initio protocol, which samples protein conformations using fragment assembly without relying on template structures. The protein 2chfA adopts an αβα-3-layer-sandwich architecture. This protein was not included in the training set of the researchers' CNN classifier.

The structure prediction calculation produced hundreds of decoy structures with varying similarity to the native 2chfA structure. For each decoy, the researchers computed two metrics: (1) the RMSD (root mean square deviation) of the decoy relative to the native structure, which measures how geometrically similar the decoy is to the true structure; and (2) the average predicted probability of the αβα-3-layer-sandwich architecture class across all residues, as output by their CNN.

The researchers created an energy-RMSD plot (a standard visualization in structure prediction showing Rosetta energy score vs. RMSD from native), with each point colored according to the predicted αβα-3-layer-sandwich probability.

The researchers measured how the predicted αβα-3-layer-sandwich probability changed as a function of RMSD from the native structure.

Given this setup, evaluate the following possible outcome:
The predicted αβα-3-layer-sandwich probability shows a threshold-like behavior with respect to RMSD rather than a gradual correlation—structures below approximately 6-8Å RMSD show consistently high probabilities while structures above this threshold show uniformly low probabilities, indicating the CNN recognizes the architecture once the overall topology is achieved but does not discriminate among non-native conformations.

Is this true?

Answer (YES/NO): NO